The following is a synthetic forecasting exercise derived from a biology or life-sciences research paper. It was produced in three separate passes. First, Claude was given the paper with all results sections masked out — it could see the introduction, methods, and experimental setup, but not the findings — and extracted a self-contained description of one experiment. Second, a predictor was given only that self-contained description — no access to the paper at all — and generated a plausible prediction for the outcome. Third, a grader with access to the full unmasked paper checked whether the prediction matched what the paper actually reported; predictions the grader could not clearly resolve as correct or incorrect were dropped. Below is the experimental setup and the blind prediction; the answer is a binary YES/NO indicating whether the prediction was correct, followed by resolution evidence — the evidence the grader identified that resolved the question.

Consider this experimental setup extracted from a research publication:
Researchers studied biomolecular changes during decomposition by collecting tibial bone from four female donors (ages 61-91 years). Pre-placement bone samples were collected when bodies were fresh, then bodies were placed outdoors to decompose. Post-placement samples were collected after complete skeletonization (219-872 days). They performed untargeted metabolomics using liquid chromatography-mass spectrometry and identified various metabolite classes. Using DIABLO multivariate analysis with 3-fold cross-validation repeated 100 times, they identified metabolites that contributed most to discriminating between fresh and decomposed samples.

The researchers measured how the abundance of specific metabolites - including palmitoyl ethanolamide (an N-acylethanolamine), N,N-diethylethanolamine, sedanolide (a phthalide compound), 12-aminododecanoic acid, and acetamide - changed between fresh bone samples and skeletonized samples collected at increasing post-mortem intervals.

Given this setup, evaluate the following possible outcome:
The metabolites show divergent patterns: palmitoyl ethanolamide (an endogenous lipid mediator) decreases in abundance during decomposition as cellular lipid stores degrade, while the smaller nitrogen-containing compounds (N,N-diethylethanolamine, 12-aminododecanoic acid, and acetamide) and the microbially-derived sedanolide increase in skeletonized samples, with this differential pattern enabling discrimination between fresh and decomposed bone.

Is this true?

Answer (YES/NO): NO